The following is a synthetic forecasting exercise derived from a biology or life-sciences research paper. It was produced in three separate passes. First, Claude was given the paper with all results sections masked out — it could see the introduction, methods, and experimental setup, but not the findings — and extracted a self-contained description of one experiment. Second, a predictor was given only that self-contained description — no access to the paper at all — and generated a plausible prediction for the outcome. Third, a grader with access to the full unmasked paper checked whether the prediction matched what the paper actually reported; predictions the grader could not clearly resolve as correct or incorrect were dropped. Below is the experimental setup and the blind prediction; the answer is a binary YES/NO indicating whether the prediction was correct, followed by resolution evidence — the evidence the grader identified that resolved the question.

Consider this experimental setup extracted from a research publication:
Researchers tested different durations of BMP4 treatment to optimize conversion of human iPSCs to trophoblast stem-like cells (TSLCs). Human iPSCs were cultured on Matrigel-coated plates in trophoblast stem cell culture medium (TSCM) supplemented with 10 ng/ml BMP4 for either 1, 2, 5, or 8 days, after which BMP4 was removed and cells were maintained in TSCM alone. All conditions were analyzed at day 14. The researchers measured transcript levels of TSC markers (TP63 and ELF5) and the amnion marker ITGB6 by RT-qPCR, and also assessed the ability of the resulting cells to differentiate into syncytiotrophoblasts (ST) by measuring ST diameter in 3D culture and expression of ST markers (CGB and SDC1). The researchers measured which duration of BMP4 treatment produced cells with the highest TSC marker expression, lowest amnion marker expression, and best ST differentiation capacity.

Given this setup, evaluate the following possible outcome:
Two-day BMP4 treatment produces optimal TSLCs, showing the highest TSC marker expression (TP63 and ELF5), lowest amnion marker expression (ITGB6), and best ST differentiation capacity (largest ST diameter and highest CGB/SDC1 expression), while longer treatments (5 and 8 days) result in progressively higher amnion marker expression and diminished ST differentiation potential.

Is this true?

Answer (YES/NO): NO